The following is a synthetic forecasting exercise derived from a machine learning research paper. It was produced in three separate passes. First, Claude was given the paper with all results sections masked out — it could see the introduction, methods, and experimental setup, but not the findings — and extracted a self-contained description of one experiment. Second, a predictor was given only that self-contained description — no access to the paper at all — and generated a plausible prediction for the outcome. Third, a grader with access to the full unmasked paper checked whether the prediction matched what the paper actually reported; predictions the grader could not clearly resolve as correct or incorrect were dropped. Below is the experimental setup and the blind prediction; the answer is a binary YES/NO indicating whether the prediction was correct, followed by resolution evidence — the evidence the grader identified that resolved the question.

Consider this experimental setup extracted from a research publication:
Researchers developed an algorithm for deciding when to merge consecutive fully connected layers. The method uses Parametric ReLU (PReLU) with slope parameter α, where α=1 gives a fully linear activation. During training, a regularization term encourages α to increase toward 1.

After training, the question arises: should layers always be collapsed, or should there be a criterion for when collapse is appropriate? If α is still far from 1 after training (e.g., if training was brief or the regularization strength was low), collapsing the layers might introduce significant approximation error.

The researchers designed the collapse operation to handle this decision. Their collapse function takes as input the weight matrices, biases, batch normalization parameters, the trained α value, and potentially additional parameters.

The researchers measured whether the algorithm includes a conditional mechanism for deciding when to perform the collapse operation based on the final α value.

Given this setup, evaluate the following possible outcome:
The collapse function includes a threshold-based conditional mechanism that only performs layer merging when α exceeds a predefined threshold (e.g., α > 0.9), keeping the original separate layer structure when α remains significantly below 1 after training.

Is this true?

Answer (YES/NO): NO